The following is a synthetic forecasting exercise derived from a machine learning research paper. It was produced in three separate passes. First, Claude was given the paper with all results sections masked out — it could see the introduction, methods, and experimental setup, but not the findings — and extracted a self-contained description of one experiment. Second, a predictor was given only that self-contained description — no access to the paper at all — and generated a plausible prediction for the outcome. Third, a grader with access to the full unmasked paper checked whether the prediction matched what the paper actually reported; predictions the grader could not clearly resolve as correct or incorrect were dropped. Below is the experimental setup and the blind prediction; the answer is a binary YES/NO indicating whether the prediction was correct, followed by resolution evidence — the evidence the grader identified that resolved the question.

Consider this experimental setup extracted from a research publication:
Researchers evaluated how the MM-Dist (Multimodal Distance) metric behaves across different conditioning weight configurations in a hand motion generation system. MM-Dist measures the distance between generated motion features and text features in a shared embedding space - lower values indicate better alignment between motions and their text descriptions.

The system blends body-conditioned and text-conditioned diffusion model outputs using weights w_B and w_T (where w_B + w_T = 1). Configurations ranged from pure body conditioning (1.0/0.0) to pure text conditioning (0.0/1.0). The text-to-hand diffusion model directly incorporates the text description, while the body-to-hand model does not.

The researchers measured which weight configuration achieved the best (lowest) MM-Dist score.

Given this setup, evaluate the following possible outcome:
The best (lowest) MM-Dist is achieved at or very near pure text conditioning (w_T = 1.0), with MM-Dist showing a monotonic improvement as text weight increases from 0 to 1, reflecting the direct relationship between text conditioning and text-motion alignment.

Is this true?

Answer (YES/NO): NO